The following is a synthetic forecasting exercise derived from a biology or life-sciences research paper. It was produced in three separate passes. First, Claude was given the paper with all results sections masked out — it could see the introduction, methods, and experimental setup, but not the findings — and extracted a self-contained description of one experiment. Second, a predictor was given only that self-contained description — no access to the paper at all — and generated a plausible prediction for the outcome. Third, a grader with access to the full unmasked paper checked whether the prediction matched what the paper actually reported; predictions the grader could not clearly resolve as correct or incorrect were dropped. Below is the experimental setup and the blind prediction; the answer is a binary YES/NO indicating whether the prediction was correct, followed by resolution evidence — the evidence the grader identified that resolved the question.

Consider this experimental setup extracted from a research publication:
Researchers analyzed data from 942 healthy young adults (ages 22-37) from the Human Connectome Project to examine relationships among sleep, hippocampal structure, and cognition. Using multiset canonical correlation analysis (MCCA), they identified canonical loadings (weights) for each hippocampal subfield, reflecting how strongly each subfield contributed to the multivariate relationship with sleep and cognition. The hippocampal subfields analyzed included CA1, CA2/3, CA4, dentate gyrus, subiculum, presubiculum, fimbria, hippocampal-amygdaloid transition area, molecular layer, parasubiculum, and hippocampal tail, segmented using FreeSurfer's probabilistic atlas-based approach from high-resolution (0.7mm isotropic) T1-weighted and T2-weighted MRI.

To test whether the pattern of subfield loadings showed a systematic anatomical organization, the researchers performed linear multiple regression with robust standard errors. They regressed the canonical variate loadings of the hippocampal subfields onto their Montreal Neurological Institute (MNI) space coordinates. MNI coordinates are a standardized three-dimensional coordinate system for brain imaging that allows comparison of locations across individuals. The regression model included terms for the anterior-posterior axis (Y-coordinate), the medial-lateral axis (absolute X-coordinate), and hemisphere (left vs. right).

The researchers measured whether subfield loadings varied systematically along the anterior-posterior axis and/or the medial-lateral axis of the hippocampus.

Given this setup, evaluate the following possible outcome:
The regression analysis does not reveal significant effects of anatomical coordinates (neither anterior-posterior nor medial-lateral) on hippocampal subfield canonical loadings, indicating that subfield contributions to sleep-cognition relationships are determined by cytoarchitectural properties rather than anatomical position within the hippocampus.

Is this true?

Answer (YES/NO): NO